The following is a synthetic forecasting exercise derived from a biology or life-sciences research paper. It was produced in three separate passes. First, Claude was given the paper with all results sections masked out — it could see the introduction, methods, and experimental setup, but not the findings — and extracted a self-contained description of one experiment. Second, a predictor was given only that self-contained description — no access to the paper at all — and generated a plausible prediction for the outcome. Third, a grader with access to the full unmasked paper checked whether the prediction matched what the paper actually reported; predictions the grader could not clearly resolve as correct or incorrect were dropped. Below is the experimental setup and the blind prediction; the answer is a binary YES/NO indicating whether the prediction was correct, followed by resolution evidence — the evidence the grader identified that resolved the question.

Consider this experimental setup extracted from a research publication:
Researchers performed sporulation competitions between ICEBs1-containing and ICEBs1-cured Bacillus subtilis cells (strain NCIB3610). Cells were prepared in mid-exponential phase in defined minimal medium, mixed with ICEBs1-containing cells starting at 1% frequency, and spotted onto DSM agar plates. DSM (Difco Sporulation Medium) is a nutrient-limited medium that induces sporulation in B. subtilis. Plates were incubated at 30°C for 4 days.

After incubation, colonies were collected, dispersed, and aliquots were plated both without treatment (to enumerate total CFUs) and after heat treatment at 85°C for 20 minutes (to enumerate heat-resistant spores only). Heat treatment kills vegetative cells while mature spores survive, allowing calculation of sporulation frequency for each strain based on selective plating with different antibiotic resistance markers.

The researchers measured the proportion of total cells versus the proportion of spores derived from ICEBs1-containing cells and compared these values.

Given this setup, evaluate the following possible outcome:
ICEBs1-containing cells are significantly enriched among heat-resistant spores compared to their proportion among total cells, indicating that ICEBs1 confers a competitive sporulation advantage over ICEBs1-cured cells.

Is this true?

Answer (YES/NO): NO